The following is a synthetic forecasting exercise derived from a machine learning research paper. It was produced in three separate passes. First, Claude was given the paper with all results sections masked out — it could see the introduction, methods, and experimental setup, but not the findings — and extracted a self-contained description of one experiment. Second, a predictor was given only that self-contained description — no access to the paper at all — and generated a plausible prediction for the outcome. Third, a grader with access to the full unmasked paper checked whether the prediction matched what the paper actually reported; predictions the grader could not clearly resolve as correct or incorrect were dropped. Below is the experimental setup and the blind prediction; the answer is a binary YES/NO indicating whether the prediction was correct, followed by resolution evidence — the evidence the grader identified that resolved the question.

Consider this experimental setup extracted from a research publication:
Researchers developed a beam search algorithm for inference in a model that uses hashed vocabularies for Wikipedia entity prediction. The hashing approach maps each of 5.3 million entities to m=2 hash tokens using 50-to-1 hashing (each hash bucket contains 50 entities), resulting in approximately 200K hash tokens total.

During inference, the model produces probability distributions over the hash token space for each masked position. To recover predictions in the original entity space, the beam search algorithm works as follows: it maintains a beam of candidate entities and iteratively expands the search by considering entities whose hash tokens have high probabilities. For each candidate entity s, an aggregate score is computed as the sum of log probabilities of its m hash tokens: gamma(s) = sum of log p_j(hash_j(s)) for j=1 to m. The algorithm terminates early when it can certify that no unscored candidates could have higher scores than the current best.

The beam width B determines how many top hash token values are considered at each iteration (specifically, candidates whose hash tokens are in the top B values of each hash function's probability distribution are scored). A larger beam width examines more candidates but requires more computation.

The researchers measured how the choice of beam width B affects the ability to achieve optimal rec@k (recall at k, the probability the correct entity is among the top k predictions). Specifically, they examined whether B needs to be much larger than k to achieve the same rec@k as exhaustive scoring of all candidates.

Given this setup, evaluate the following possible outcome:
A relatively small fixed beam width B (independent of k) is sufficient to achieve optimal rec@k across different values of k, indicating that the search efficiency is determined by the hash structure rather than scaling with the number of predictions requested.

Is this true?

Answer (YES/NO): NO